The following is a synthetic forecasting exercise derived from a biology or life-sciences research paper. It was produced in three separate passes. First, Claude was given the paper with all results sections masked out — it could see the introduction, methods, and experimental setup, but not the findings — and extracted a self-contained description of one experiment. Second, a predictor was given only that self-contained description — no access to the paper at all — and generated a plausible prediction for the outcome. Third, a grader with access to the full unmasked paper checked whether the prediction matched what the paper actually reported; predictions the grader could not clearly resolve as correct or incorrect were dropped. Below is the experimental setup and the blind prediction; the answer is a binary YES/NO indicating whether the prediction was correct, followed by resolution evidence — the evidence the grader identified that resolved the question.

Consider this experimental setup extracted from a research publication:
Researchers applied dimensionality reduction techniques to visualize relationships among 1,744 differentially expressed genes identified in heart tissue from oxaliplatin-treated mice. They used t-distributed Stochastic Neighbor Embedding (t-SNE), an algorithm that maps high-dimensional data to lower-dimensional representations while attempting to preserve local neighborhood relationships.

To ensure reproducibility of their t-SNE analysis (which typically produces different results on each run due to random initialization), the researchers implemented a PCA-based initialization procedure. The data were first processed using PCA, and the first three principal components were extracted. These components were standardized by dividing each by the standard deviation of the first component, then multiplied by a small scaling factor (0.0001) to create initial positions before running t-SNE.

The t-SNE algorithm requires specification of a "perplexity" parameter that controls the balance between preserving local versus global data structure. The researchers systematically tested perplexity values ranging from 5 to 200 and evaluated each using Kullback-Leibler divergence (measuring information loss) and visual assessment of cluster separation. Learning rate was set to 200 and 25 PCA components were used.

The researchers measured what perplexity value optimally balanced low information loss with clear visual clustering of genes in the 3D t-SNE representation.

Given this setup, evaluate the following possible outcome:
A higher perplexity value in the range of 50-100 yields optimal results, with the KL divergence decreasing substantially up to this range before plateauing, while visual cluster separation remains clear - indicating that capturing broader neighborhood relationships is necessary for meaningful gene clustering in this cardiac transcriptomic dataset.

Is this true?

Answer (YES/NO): YES